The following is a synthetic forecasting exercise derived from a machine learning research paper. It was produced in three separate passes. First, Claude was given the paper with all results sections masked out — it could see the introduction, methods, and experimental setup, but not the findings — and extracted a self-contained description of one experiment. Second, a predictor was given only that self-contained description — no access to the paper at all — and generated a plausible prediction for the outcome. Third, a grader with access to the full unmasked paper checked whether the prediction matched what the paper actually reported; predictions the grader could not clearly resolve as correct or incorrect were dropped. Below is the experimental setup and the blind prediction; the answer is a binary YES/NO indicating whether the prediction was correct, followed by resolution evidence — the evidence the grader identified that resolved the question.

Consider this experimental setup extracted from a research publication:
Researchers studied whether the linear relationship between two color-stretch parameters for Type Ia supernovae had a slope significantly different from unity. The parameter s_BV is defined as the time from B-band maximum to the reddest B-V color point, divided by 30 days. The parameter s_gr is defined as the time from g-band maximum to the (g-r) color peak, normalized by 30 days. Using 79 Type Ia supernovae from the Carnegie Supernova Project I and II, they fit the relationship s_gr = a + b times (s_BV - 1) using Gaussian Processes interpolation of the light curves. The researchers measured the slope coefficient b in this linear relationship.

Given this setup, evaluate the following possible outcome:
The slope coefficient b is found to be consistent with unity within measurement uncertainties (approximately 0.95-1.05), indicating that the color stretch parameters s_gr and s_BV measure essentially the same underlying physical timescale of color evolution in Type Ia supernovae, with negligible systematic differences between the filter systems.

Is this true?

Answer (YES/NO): NO